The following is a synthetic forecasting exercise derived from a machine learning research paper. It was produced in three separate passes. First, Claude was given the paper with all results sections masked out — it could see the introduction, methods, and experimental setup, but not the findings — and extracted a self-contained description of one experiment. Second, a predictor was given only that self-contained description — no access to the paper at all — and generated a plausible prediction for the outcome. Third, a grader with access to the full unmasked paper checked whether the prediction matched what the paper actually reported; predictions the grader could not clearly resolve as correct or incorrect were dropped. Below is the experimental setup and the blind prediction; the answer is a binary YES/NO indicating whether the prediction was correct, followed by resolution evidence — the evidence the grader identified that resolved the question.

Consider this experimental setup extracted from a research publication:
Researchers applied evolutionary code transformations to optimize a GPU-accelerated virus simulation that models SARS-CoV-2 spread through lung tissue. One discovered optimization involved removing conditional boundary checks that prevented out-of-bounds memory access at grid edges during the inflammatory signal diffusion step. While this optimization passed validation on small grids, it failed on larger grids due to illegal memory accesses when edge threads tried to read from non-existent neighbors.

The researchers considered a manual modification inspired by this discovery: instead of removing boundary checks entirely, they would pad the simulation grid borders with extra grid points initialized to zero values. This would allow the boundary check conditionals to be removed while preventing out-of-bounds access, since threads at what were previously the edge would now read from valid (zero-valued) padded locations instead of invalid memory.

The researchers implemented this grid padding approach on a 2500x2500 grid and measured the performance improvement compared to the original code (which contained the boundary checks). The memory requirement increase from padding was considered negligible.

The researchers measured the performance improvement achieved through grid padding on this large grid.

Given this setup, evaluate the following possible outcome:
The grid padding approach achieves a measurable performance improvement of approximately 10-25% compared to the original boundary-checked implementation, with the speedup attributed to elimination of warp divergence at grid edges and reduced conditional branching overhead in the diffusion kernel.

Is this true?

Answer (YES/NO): YES